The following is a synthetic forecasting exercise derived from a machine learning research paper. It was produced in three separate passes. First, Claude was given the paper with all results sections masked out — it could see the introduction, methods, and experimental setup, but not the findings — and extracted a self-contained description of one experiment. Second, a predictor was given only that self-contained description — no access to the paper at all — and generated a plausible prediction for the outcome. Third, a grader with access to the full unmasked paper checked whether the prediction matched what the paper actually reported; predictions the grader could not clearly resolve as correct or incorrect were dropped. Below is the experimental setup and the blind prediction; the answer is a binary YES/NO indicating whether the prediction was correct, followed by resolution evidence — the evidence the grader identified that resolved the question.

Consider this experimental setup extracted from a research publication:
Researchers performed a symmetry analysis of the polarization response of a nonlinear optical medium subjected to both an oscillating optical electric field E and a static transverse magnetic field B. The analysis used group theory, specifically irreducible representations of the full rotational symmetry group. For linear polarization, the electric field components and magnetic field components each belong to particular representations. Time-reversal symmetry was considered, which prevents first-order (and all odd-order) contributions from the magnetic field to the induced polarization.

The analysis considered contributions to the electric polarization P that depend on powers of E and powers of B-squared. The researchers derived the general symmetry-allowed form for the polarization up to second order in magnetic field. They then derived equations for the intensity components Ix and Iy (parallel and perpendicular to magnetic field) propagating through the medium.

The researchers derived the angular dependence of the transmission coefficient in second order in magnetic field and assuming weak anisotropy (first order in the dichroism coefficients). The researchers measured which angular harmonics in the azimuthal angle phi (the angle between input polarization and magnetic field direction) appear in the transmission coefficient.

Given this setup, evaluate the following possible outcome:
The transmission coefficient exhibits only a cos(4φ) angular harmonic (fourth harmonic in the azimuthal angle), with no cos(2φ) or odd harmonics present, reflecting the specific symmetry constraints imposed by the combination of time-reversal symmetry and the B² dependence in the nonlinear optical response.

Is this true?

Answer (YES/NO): NO